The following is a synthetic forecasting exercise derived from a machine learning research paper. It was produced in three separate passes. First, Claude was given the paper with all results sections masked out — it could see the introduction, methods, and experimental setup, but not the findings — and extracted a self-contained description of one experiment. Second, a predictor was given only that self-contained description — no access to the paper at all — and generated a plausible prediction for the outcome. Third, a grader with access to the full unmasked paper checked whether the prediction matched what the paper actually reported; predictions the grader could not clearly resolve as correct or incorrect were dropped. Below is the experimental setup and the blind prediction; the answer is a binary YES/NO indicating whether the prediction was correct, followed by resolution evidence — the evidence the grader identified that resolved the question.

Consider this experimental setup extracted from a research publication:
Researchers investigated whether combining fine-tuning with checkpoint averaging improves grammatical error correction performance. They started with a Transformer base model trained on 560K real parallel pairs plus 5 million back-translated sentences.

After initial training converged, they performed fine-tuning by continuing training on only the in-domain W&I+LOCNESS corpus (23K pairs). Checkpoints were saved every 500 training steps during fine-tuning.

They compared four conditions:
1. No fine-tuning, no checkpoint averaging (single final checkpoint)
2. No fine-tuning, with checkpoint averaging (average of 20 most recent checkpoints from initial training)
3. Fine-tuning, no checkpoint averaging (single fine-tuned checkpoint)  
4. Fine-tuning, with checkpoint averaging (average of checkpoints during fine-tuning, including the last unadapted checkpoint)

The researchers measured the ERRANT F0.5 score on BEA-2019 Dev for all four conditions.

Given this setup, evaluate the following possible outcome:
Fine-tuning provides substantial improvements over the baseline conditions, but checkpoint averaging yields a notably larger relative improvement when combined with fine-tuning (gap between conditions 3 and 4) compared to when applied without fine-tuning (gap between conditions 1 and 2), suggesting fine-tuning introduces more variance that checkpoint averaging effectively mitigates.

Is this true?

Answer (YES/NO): NO